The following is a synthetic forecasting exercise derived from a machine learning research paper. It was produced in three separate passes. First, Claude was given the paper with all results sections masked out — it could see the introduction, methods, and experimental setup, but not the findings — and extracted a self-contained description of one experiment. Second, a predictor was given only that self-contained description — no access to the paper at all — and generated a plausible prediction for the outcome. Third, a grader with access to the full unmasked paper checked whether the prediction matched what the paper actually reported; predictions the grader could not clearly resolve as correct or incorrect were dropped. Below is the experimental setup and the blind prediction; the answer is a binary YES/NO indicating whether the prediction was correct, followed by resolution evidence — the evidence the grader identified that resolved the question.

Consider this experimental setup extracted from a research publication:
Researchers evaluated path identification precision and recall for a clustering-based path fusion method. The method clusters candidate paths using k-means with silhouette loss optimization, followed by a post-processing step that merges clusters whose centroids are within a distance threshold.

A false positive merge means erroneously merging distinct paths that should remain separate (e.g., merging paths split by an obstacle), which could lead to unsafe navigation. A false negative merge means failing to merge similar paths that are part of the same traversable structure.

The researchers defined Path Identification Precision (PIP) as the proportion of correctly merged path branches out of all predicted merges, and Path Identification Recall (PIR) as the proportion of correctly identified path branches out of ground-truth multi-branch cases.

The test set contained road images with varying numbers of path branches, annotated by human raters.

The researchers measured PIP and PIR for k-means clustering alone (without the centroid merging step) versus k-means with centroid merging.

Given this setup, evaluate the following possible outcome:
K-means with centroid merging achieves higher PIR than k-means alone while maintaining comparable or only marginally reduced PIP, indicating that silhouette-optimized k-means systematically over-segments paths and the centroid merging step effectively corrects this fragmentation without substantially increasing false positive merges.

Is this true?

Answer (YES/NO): NO